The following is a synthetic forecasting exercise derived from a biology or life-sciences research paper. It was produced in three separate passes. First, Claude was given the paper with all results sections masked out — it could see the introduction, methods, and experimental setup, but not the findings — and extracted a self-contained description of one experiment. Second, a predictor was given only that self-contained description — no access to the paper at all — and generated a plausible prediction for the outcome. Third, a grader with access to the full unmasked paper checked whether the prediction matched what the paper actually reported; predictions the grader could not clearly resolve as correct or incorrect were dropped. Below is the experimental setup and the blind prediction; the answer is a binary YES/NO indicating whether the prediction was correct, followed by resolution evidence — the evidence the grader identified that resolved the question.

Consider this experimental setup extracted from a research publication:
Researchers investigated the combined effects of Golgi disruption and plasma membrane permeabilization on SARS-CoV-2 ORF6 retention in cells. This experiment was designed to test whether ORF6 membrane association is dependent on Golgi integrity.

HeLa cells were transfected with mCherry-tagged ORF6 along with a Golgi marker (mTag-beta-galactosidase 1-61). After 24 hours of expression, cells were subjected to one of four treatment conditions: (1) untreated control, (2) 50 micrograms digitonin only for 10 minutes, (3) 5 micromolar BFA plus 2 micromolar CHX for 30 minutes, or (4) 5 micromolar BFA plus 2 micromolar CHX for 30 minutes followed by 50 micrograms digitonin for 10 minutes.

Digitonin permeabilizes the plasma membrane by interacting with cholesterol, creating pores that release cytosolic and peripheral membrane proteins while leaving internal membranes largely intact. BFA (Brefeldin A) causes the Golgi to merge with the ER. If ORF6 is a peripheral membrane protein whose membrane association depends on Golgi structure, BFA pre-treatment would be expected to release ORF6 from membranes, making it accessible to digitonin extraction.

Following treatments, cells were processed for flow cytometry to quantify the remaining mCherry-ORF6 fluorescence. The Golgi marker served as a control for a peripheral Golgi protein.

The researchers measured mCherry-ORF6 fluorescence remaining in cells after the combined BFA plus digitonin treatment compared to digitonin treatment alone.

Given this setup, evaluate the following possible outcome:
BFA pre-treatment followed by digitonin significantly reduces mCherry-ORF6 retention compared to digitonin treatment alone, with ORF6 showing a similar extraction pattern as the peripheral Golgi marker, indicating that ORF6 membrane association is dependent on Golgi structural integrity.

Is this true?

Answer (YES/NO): NO